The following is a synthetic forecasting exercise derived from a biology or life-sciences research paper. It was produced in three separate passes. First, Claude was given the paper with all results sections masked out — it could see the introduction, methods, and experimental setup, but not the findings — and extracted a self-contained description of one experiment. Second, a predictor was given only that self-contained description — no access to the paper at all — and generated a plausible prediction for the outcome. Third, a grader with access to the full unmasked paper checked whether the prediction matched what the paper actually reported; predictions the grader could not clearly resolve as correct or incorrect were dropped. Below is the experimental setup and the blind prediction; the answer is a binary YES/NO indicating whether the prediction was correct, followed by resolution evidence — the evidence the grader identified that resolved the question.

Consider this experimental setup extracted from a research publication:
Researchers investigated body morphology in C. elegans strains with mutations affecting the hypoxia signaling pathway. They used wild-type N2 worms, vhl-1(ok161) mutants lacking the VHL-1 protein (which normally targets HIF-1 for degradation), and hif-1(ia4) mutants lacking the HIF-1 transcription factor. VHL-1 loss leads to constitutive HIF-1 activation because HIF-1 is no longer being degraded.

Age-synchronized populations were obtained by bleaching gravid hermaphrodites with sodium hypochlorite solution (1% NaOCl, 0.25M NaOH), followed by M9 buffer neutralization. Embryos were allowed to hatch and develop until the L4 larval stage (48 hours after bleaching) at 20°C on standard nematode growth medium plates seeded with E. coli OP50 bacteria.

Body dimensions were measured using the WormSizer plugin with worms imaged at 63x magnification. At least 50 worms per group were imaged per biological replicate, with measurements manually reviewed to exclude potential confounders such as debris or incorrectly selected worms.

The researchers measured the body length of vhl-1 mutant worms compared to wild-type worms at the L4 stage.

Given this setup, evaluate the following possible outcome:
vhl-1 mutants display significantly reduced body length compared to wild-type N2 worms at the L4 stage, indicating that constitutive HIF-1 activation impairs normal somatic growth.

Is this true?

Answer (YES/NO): YES